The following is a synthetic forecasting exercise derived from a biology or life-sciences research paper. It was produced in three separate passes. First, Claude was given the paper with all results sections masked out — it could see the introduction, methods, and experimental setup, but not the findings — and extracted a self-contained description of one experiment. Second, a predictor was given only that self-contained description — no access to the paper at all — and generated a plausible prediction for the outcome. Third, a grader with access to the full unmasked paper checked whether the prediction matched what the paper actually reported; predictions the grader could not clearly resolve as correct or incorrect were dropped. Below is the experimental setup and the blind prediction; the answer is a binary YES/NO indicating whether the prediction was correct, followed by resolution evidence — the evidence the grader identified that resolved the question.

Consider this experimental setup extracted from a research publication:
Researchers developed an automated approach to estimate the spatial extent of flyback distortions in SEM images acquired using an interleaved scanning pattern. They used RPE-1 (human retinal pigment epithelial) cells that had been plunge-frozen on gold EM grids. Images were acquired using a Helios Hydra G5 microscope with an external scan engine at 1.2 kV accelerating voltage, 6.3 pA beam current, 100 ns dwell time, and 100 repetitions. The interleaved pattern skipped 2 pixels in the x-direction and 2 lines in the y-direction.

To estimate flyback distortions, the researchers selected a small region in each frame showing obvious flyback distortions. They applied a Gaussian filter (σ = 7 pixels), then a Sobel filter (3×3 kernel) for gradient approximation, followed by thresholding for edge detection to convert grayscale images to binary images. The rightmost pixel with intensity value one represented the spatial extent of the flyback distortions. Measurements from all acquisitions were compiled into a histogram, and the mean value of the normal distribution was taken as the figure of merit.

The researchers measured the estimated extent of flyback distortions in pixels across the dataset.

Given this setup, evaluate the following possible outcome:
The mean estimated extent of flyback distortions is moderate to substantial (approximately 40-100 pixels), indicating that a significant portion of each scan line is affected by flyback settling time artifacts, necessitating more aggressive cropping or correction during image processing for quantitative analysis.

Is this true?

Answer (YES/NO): YES